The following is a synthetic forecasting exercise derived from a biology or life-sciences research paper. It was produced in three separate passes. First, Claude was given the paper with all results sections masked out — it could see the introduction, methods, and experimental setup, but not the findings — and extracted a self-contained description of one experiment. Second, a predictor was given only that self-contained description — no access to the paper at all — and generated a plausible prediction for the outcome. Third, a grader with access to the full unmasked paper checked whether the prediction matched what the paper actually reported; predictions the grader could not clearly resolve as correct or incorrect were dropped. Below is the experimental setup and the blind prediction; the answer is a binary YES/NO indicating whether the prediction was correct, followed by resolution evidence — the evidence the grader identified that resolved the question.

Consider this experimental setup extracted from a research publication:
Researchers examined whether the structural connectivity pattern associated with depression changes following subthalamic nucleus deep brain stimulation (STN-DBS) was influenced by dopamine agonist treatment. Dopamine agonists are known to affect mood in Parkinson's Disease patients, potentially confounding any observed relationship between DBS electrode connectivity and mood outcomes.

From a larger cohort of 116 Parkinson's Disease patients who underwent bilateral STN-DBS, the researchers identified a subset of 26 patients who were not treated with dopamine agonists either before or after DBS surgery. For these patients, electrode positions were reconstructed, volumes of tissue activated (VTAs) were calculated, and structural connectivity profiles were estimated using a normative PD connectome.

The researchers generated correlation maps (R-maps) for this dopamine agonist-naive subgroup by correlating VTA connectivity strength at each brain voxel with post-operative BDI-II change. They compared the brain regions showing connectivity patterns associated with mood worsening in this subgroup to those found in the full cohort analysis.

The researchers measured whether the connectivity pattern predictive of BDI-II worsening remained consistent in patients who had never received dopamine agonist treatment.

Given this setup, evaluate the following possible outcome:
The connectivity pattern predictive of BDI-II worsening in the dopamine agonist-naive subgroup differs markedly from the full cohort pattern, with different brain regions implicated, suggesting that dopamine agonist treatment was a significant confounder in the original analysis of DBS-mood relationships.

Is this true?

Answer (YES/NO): NO